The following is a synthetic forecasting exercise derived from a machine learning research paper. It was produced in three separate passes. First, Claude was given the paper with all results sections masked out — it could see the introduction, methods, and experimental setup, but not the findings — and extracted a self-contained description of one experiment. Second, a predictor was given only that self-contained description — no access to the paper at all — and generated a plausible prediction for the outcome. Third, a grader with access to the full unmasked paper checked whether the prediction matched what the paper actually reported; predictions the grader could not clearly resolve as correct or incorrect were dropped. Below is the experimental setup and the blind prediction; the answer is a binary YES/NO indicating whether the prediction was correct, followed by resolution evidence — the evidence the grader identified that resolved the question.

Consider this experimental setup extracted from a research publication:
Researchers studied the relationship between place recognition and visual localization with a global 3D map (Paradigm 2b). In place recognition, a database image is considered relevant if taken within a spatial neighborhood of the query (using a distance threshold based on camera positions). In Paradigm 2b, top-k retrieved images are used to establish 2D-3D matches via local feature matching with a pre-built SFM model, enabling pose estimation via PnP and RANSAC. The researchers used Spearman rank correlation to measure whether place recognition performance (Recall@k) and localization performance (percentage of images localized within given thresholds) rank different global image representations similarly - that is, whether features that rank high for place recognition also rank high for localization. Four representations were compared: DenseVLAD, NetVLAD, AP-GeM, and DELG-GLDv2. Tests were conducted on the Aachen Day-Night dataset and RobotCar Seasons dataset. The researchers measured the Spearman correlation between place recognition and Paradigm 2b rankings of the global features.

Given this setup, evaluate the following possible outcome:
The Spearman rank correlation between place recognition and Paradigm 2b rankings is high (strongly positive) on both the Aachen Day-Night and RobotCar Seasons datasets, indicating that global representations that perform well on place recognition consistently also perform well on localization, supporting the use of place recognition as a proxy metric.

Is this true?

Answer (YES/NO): NO